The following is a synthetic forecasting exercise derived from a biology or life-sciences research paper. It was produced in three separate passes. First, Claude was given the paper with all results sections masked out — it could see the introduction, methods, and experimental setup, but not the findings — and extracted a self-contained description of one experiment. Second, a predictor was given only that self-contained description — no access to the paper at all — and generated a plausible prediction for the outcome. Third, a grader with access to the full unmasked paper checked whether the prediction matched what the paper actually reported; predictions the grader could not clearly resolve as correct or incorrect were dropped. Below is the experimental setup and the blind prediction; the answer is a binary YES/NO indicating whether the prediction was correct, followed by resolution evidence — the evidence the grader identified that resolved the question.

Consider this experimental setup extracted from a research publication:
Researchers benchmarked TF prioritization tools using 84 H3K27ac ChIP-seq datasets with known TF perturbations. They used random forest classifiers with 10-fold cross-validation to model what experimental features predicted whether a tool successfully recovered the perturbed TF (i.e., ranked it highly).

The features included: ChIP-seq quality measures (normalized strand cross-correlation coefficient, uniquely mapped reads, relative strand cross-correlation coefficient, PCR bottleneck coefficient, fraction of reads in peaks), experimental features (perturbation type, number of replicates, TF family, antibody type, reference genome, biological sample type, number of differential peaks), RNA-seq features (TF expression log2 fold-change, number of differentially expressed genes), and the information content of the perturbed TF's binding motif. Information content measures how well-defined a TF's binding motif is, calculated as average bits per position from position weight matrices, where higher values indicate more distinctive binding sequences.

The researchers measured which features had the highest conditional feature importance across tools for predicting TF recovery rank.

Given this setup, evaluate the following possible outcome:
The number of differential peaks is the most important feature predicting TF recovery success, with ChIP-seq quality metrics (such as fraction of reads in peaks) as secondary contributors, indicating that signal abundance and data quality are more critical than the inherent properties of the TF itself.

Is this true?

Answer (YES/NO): NO